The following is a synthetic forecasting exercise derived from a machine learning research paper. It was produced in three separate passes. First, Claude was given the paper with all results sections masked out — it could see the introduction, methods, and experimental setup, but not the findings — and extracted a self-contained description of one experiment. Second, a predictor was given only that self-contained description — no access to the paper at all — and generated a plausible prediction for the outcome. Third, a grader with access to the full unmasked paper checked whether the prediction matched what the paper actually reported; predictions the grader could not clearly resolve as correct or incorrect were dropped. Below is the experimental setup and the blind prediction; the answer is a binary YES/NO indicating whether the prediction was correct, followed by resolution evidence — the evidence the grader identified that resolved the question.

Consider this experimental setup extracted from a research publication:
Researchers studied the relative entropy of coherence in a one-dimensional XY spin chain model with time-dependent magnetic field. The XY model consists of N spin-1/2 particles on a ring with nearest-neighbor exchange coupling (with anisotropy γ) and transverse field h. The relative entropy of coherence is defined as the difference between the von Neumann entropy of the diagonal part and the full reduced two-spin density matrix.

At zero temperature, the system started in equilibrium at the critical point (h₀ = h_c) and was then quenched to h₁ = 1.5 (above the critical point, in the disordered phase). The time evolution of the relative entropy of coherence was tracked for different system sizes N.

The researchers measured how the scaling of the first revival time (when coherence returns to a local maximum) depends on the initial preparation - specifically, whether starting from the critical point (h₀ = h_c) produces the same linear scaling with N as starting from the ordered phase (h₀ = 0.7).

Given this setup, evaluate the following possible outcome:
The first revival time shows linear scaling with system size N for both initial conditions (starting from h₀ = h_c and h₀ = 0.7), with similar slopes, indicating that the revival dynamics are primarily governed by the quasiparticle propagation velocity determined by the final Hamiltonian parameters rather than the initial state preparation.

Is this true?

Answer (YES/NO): YES